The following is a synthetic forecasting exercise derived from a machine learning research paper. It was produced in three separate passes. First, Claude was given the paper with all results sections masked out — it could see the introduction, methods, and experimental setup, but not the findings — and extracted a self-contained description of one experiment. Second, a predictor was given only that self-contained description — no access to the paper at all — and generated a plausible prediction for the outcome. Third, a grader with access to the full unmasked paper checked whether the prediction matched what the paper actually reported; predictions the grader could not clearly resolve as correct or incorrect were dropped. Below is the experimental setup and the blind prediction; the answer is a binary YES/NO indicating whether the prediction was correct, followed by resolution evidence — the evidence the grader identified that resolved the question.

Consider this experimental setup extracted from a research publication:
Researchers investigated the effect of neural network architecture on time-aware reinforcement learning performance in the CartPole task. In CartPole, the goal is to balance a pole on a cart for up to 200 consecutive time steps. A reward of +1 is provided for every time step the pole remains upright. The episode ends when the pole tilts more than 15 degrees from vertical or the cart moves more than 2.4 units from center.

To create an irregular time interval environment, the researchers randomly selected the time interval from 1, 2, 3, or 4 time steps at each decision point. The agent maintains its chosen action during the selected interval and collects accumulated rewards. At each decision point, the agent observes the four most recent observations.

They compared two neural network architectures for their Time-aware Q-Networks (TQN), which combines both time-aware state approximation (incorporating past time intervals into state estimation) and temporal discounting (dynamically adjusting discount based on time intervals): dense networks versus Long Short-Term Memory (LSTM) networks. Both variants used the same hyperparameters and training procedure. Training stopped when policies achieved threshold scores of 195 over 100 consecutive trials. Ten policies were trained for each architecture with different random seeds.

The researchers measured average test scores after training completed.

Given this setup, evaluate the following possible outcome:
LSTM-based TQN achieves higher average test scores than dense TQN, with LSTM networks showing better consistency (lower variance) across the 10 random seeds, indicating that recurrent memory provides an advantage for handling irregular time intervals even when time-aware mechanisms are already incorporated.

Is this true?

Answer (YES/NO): YES